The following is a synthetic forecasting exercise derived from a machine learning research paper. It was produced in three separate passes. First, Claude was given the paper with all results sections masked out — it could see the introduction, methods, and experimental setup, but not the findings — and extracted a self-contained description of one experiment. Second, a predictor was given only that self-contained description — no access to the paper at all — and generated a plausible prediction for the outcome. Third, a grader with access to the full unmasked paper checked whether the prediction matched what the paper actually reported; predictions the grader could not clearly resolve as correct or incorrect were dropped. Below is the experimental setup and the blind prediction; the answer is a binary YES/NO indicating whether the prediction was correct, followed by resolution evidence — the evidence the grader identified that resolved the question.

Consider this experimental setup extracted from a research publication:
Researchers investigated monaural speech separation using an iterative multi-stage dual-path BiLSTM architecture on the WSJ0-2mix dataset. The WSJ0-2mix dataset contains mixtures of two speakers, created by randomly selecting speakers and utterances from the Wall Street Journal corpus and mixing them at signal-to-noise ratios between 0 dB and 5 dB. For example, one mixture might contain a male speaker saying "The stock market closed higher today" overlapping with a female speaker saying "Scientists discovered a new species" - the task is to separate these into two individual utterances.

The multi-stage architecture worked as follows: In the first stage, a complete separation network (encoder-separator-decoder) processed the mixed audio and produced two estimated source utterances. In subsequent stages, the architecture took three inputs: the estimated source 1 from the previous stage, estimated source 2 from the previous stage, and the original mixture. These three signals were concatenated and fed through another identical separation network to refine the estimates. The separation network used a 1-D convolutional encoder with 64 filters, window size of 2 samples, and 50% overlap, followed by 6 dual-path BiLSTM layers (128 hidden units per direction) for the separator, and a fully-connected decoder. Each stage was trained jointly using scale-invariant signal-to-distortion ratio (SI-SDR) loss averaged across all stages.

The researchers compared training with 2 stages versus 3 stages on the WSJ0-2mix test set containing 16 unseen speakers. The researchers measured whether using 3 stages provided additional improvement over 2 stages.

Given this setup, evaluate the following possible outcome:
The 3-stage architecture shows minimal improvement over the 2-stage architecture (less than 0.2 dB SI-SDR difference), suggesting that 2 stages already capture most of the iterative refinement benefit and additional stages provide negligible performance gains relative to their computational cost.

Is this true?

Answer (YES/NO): YES